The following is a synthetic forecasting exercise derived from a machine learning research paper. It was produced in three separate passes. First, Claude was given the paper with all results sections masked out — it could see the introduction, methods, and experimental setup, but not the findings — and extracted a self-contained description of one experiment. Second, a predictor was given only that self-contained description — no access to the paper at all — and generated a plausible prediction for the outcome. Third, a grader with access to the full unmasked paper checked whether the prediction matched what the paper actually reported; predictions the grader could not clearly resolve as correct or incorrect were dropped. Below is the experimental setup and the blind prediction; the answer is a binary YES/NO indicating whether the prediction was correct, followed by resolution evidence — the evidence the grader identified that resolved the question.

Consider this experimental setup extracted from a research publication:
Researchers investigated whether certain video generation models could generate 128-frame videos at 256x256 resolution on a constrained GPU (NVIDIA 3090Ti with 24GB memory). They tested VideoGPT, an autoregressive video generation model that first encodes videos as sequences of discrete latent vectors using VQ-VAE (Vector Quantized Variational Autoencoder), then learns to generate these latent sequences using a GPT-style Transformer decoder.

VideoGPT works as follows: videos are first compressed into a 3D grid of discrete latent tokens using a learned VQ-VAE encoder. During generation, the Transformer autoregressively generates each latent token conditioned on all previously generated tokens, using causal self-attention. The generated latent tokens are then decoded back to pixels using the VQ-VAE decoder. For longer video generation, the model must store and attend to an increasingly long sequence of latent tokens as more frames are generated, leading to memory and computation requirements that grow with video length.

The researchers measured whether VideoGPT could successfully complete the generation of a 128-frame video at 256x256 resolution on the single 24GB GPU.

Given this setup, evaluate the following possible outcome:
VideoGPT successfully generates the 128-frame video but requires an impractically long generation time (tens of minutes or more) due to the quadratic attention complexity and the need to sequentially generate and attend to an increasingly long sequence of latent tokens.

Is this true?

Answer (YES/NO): NO